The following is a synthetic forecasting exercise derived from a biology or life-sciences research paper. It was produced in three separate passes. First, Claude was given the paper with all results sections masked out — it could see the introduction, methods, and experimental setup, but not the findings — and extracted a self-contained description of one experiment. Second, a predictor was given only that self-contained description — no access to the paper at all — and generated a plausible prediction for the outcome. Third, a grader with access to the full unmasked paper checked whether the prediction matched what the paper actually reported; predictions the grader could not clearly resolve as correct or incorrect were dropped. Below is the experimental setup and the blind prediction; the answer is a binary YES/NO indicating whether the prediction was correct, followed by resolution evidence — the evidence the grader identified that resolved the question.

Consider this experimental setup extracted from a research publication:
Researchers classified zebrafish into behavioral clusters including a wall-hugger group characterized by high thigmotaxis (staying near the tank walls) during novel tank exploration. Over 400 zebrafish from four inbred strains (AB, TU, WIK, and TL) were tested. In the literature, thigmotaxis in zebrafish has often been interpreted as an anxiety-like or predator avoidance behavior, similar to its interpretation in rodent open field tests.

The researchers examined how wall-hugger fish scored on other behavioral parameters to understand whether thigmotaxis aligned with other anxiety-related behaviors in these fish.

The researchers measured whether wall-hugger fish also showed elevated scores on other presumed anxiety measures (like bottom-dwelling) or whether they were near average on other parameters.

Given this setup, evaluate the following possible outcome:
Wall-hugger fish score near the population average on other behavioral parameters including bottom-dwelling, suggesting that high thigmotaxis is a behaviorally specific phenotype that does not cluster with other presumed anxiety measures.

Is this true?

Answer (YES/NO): YES